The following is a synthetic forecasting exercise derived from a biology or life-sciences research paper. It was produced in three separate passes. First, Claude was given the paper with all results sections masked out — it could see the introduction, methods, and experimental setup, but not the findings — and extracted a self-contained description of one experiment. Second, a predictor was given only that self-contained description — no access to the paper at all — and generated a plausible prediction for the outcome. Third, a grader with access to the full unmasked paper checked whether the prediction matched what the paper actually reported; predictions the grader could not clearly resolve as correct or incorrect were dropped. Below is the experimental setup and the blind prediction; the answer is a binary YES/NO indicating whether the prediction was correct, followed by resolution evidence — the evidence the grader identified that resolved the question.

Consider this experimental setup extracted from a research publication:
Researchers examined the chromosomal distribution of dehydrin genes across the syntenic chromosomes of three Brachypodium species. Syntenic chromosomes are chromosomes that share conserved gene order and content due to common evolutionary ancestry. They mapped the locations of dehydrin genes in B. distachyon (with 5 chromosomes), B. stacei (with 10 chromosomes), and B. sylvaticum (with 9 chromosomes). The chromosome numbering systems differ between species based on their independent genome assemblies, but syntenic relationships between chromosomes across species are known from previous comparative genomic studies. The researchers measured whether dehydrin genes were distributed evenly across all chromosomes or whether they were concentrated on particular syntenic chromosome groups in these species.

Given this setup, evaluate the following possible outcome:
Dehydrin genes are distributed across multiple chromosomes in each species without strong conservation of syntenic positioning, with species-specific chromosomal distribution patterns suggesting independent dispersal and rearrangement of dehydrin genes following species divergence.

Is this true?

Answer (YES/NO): NO